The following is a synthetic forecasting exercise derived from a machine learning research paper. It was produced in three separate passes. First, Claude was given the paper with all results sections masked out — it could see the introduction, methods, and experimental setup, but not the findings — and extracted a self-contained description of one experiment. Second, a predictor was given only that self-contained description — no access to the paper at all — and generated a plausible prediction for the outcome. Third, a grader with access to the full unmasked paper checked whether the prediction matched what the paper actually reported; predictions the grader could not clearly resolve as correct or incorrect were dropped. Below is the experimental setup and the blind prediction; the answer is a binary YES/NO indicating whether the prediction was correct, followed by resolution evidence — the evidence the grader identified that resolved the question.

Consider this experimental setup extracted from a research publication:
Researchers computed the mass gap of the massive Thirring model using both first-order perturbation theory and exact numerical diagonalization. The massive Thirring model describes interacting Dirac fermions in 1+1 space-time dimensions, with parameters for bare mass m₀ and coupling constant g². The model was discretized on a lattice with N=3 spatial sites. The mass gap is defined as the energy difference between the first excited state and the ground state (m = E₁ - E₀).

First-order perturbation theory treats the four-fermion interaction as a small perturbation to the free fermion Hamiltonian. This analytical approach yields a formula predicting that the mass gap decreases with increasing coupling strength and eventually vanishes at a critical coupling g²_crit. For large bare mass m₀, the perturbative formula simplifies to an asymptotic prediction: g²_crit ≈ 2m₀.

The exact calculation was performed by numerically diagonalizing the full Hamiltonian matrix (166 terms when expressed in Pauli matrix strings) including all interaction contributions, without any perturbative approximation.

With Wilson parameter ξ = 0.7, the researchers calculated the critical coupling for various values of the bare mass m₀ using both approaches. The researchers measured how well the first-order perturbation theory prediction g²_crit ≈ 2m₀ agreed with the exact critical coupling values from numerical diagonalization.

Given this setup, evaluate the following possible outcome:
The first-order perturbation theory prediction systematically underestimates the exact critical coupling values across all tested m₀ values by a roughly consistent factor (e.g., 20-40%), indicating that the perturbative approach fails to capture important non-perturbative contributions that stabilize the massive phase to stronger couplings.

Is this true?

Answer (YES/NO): NO